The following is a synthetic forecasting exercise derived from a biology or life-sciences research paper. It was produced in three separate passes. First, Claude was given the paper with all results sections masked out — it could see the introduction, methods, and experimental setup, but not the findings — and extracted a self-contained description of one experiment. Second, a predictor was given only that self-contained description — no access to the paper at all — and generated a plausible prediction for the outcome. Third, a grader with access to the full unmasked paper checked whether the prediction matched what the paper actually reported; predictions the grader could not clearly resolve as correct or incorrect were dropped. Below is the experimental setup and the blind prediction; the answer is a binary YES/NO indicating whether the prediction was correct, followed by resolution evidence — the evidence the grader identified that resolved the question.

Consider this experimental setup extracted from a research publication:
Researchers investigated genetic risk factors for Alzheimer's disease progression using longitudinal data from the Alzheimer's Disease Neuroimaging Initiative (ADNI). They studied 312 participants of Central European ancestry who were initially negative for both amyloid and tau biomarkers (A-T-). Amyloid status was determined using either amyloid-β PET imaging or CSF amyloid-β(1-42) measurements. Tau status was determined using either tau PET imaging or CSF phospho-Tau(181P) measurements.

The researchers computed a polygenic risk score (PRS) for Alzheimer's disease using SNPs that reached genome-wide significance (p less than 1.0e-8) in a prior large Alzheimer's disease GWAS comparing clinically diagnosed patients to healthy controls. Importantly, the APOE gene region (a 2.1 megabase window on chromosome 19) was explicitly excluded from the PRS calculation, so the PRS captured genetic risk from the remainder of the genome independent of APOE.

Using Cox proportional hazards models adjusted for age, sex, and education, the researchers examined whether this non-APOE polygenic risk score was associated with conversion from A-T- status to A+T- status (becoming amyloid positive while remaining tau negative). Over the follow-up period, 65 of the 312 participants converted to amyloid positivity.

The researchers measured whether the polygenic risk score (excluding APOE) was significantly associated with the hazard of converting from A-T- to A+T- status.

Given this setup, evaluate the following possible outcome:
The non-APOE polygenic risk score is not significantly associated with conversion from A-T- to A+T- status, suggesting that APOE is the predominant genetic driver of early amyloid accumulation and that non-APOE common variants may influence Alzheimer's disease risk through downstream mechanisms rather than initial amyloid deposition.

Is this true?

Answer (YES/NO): YES